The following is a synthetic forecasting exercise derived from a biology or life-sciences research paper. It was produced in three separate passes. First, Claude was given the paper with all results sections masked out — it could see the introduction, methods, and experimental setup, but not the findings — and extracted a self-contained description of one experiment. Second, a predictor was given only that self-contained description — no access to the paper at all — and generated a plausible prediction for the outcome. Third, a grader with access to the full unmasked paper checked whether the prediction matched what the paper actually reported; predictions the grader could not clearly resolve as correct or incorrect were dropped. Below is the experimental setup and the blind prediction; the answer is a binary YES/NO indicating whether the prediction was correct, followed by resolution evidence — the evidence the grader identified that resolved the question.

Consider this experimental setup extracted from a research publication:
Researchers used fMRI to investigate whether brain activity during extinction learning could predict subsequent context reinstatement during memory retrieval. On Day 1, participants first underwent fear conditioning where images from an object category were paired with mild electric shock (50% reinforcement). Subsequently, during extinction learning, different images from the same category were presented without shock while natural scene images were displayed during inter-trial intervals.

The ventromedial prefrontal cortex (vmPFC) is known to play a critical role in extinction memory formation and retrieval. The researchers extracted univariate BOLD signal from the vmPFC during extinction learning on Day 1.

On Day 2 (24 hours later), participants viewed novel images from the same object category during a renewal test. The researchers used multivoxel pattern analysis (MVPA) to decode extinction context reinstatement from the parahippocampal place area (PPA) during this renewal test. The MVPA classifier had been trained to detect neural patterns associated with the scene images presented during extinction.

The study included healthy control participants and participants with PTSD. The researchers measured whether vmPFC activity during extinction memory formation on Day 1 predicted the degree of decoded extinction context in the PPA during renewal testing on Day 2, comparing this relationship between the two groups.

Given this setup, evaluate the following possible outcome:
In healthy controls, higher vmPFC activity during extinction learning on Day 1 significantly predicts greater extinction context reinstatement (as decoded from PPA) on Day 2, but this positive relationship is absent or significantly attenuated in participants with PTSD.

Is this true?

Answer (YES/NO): YES